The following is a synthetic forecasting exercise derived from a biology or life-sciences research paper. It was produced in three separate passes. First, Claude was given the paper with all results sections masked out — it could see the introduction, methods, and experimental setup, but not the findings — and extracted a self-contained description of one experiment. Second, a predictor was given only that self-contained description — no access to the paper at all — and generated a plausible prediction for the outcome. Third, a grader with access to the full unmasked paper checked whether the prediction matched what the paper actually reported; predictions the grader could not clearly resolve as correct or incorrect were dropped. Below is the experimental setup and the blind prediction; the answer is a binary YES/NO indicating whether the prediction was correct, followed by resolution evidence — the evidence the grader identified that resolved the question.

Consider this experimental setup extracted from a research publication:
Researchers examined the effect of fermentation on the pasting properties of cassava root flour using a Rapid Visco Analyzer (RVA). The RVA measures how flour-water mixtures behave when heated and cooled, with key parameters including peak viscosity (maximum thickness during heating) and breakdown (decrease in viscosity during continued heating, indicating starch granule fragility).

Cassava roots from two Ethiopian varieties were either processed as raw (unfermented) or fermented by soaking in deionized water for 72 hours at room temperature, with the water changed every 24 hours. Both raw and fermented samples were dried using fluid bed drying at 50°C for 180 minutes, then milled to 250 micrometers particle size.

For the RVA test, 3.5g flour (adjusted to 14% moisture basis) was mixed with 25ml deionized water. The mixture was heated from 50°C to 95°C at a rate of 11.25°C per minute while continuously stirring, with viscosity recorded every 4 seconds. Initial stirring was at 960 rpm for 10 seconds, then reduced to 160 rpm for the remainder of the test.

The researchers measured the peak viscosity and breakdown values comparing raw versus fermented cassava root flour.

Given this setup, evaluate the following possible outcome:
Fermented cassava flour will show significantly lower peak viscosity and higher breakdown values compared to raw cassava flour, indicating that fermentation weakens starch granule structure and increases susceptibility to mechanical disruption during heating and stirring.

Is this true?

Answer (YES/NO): YES